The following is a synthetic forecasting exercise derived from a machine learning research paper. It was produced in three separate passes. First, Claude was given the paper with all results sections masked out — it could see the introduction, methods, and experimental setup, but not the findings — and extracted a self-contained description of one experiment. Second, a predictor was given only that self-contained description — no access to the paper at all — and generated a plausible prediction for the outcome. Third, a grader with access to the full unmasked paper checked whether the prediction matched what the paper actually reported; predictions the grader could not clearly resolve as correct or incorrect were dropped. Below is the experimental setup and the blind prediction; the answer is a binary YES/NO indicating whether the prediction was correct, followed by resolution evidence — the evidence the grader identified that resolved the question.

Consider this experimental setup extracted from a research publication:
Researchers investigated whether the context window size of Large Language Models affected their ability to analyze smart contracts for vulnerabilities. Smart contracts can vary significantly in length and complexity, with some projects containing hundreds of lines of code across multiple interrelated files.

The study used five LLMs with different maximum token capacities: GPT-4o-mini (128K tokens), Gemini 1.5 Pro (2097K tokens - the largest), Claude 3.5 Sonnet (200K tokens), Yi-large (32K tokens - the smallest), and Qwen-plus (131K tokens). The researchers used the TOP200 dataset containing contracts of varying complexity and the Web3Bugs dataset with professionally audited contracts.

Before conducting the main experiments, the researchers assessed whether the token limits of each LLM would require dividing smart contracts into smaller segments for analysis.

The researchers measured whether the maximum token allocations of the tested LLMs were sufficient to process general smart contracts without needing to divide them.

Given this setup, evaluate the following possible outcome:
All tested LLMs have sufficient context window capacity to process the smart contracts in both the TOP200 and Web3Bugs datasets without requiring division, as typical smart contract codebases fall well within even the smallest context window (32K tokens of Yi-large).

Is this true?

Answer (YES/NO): YES